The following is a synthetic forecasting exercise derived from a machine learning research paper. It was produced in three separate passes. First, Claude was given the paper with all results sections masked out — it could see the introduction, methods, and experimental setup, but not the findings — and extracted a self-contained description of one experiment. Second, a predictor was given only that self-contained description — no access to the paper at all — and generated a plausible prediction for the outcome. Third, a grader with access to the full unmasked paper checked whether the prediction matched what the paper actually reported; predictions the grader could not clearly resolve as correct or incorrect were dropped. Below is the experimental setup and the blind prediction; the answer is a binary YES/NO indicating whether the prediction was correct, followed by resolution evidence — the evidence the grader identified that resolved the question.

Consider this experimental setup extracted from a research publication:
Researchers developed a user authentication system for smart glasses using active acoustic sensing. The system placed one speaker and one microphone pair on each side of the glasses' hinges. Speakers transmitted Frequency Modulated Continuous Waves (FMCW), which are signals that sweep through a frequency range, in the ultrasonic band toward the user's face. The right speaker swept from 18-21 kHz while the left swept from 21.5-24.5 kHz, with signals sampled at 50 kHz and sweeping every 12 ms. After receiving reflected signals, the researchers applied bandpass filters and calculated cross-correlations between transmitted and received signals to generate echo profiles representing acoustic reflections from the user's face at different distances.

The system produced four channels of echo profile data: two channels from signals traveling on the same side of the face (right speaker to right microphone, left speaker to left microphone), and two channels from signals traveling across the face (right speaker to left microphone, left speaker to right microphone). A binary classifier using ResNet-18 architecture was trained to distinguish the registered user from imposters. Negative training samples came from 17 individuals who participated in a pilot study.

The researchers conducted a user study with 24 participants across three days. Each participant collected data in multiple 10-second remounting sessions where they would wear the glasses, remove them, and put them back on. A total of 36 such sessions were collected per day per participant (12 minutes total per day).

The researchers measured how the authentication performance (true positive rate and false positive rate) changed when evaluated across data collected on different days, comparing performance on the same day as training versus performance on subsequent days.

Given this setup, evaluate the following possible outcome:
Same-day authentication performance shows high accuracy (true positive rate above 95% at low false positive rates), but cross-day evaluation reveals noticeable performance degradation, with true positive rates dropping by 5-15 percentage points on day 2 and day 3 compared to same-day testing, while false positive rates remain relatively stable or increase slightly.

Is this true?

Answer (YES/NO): NO